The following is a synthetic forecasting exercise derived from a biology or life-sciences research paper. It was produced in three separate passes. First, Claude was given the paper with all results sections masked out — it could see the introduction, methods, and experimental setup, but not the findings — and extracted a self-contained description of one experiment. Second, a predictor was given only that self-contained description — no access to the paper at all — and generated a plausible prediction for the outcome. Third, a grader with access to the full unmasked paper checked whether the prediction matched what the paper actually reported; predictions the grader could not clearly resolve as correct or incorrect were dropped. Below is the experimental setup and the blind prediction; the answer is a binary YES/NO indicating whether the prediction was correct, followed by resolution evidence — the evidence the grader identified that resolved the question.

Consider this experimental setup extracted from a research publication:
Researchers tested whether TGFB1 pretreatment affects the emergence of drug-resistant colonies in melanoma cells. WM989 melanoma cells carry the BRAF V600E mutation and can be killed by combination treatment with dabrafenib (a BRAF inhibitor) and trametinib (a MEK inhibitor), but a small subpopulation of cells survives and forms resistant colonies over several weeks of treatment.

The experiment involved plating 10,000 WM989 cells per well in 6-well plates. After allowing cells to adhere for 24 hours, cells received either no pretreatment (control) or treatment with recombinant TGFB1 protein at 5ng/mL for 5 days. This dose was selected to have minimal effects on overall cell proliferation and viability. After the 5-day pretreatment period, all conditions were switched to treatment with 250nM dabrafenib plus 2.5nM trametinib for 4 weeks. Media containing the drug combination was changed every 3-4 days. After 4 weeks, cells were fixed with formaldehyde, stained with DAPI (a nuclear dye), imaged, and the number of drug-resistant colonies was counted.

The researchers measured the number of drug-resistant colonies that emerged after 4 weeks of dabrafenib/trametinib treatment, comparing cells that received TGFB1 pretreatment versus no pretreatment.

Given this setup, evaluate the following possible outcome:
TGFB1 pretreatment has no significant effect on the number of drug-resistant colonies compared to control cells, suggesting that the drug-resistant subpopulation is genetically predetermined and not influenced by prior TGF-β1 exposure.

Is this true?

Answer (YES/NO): NO